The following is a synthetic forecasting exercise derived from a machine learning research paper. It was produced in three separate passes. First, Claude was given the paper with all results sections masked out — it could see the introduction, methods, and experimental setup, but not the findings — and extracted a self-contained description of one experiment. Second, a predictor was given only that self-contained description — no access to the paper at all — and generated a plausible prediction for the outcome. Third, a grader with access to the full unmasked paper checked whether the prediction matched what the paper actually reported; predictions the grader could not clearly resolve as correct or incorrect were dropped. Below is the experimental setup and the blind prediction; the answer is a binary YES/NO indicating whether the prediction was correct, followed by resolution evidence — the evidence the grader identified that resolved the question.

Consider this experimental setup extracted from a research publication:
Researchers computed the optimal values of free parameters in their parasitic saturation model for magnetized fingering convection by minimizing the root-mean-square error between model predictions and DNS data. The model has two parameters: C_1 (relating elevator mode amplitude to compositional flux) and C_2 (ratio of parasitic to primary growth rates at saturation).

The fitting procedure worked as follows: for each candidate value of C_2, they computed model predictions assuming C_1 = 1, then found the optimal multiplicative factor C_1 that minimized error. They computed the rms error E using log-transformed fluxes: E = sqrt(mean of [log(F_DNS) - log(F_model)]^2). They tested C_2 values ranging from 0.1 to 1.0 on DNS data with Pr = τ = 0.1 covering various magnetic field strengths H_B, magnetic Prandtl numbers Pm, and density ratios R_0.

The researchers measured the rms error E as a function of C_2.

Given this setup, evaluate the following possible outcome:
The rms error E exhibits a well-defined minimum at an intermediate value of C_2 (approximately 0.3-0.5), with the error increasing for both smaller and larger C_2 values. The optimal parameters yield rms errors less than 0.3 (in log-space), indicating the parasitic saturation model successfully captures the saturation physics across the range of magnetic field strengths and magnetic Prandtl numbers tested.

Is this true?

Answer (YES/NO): NO